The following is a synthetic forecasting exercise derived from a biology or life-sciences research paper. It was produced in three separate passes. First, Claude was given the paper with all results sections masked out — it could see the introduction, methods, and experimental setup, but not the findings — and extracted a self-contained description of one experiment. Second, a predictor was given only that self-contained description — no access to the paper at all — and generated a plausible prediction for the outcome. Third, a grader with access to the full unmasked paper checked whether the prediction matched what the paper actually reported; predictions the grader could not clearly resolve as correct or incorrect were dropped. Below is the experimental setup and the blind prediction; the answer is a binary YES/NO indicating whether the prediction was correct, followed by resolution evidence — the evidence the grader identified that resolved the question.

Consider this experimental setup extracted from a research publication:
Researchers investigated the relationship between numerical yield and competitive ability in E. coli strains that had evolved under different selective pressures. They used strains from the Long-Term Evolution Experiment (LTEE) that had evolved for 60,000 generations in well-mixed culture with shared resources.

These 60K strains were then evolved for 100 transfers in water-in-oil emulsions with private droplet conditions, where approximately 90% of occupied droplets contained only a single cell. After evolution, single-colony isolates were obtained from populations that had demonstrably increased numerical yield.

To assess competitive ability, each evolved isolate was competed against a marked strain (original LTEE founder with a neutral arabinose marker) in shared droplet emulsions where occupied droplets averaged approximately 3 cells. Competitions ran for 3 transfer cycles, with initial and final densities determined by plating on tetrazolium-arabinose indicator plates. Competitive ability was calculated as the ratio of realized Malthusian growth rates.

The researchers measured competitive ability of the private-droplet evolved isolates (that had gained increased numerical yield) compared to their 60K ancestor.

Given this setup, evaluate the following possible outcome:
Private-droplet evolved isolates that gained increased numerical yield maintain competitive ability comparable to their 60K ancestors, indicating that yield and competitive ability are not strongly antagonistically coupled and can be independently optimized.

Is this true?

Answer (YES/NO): NO